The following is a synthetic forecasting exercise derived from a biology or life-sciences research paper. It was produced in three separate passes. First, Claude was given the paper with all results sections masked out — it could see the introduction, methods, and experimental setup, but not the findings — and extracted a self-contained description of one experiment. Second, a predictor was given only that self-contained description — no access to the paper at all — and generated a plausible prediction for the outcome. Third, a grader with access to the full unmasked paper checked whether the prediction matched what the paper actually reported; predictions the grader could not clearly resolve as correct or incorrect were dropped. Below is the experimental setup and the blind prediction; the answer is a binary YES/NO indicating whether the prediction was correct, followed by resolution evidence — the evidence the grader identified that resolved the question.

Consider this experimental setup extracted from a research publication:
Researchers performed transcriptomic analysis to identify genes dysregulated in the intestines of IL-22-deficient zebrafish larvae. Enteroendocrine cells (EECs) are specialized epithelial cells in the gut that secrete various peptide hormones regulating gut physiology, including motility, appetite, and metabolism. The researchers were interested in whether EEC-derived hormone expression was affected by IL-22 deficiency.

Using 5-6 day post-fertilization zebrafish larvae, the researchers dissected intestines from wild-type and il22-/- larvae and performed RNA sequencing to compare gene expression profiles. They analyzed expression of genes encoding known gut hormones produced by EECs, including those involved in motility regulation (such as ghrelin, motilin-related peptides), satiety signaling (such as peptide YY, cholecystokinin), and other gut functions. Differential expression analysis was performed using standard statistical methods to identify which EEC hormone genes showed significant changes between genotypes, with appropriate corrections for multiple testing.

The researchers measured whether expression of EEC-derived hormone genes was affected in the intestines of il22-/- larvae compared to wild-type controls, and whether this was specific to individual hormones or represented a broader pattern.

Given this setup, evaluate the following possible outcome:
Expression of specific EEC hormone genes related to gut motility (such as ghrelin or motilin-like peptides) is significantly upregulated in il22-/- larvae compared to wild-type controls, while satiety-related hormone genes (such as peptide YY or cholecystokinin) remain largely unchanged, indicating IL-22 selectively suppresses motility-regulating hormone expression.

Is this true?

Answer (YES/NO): NO